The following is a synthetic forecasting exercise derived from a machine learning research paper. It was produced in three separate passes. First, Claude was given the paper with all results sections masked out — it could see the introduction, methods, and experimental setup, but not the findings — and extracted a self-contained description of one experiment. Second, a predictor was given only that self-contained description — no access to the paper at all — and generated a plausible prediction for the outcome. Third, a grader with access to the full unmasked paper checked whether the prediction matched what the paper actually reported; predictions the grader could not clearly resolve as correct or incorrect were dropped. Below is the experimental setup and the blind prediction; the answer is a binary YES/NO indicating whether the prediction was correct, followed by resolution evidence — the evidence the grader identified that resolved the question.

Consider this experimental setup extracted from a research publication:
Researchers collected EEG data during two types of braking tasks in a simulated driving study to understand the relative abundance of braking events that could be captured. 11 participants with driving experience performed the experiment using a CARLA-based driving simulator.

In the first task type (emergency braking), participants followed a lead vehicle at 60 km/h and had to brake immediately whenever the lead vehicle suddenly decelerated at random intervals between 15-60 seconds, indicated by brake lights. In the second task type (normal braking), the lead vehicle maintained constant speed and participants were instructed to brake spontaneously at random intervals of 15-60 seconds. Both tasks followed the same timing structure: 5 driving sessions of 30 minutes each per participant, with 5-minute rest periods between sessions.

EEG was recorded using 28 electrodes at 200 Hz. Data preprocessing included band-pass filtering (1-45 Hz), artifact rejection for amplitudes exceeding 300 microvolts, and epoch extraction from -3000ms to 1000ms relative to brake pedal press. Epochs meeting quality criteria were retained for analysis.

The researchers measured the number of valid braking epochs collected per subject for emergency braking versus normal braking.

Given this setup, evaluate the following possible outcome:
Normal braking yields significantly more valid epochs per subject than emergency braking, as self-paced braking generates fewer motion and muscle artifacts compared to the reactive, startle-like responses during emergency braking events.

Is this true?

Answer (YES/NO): NO